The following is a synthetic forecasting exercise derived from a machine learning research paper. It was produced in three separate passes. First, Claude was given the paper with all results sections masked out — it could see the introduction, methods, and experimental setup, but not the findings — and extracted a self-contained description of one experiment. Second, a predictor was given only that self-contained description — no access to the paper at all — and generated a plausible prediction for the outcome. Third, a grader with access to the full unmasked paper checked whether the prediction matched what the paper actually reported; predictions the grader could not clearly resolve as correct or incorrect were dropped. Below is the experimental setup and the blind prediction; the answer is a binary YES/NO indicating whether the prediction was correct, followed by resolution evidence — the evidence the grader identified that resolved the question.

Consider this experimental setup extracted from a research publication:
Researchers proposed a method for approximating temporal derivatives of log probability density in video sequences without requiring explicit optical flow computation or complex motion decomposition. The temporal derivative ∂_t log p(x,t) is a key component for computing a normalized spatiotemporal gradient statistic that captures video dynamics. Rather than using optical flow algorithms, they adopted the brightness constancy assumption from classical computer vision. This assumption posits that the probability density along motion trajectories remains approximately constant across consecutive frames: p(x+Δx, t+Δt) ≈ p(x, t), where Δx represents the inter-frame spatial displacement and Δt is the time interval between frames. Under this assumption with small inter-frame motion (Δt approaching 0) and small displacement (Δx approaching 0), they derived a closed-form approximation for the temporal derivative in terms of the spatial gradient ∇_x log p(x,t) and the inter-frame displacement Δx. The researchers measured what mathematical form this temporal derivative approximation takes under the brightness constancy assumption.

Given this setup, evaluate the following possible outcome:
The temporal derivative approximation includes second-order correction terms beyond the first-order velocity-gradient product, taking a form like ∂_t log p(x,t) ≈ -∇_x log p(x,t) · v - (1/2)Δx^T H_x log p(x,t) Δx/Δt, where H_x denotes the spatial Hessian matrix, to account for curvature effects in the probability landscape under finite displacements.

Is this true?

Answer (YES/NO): NO